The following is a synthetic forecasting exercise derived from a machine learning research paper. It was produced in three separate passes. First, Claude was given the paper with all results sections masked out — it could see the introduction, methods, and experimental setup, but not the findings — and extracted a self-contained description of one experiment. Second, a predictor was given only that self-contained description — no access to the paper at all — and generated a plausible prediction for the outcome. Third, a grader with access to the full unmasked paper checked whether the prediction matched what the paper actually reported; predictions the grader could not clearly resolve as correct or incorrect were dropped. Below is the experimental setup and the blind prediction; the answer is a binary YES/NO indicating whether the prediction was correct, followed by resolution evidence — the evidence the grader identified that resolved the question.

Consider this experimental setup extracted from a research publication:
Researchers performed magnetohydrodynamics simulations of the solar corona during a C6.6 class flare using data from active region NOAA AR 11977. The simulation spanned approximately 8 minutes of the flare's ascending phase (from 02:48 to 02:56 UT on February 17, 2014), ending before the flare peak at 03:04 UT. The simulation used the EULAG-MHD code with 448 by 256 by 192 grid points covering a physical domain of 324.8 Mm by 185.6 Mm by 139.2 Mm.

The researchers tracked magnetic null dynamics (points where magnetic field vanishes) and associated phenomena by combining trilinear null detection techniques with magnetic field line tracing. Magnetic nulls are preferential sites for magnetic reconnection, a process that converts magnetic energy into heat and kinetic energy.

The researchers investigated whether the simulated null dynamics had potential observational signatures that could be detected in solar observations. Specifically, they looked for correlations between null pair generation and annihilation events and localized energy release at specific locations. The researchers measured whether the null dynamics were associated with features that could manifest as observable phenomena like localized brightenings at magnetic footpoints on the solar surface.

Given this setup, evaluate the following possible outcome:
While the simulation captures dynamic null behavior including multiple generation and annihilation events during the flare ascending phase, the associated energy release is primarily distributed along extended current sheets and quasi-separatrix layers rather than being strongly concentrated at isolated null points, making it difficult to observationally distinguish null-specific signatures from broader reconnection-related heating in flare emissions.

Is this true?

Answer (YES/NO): NO